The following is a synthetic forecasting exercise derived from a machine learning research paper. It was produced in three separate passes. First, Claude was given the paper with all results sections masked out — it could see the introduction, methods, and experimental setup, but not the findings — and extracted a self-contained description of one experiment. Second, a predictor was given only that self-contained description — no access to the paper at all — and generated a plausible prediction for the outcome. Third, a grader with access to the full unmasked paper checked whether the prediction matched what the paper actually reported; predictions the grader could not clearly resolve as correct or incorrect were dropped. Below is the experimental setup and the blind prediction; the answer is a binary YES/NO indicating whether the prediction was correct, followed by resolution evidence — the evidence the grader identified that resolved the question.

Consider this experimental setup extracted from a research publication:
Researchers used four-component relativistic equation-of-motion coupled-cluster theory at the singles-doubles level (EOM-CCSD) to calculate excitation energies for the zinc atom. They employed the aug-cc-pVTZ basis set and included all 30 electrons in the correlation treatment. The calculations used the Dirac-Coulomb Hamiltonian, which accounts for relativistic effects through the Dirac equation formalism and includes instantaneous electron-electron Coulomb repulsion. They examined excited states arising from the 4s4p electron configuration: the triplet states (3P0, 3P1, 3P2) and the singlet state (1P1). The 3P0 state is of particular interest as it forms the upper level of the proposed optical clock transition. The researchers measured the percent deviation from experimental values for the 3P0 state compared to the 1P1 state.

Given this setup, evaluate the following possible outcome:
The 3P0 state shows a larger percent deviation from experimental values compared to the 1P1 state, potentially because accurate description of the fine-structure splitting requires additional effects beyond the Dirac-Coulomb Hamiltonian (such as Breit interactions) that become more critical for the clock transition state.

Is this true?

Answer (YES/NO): YES